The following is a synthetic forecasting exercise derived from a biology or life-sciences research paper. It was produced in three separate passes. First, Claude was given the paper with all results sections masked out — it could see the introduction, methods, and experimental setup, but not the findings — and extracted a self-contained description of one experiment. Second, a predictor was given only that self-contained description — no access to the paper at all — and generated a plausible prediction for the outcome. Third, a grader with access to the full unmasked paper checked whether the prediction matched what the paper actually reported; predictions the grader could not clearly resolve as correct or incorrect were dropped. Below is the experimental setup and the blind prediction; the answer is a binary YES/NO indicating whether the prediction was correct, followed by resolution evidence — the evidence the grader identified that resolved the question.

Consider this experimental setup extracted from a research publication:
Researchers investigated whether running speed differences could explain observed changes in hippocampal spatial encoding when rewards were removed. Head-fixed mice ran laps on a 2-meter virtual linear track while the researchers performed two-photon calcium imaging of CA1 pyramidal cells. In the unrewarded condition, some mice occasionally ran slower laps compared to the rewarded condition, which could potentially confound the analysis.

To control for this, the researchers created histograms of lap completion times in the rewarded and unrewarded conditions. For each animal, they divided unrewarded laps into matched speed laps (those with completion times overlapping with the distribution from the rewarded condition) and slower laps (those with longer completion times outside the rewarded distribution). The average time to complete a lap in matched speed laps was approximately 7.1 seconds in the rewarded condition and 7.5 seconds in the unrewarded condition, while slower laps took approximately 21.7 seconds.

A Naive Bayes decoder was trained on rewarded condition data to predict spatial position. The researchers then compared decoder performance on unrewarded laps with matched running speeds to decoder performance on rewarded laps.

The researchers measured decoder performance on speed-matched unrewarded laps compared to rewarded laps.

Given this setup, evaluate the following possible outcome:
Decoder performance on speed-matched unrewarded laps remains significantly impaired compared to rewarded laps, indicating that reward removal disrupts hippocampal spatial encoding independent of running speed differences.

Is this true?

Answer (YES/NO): YES